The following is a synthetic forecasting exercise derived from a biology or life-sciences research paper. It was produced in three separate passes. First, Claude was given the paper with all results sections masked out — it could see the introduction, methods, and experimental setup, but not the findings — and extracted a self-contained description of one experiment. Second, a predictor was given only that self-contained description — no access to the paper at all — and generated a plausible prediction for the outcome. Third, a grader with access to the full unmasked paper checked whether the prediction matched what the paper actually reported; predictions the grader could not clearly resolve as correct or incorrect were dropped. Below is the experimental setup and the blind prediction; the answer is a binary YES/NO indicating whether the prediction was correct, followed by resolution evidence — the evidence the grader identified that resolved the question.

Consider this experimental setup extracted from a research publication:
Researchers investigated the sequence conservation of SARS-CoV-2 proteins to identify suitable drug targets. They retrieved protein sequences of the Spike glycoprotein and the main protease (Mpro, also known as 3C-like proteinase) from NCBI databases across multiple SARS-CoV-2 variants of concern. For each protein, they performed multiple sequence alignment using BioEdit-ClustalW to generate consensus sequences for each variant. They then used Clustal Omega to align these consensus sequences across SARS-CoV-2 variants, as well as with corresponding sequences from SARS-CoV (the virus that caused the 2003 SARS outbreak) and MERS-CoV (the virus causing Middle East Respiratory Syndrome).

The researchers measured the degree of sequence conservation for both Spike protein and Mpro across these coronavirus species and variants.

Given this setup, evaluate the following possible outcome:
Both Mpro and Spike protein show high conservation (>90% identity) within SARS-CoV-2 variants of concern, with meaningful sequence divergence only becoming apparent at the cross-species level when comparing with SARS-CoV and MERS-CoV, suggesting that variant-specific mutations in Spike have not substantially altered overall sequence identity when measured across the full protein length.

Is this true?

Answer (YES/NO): NO